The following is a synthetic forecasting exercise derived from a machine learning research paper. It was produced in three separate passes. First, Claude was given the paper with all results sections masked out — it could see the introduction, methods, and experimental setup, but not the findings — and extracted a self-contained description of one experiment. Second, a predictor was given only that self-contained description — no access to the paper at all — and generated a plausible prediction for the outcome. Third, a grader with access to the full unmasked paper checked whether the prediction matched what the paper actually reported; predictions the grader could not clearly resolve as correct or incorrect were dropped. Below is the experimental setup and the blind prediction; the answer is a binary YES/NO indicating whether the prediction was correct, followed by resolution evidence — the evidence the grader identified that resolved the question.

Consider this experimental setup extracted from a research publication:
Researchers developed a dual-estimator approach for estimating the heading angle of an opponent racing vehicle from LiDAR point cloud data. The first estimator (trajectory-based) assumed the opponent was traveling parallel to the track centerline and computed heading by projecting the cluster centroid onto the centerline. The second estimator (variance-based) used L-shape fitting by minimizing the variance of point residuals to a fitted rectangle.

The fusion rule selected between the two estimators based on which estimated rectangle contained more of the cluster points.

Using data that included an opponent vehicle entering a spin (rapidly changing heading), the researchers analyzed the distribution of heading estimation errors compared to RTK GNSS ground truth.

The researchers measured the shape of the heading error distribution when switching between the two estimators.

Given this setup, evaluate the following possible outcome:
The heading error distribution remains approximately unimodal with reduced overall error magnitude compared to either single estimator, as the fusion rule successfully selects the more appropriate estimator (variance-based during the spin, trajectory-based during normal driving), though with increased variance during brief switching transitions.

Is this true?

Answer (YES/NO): NO